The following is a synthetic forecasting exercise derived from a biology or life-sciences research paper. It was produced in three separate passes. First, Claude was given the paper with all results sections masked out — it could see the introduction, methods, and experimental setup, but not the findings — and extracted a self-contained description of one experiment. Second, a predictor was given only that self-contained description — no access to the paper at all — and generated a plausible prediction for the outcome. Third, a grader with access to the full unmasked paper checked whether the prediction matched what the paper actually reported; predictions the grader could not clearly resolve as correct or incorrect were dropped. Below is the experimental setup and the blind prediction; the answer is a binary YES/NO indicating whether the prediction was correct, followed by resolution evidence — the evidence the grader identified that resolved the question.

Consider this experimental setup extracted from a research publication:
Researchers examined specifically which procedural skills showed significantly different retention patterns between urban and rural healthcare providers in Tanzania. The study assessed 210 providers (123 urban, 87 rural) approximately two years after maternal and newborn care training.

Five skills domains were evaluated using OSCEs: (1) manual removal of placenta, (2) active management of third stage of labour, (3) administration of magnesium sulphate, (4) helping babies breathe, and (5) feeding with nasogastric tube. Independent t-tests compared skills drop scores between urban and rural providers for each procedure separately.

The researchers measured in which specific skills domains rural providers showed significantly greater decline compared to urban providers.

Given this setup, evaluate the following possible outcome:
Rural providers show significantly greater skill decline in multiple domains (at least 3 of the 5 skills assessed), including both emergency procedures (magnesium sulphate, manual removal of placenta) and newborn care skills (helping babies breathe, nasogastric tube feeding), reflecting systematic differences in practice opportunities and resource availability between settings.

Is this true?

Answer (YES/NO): NO